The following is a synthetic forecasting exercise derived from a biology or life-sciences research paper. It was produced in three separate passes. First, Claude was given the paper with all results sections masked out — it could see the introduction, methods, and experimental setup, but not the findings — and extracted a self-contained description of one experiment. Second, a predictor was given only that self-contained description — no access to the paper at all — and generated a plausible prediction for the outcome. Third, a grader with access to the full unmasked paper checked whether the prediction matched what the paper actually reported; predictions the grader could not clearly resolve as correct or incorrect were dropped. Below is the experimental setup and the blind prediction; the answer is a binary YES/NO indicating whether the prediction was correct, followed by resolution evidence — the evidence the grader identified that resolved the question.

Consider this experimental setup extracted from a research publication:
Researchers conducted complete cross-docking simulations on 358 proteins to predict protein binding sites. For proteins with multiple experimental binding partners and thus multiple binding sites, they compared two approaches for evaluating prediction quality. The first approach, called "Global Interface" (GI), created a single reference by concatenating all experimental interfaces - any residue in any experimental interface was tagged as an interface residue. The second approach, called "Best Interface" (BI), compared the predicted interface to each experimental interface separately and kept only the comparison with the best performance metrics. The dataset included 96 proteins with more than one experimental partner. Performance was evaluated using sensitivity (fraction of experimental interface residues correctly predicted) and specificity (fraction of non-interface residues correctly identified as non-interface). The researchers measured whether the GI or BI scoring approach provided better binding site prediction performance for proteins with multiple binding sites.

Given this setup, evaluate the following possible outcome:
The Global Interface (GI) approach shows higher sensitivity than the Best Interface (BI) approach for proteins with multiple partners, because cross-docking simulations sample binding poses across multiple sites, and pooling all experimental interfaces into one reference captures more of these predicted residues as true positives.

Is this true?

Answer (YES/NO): NO